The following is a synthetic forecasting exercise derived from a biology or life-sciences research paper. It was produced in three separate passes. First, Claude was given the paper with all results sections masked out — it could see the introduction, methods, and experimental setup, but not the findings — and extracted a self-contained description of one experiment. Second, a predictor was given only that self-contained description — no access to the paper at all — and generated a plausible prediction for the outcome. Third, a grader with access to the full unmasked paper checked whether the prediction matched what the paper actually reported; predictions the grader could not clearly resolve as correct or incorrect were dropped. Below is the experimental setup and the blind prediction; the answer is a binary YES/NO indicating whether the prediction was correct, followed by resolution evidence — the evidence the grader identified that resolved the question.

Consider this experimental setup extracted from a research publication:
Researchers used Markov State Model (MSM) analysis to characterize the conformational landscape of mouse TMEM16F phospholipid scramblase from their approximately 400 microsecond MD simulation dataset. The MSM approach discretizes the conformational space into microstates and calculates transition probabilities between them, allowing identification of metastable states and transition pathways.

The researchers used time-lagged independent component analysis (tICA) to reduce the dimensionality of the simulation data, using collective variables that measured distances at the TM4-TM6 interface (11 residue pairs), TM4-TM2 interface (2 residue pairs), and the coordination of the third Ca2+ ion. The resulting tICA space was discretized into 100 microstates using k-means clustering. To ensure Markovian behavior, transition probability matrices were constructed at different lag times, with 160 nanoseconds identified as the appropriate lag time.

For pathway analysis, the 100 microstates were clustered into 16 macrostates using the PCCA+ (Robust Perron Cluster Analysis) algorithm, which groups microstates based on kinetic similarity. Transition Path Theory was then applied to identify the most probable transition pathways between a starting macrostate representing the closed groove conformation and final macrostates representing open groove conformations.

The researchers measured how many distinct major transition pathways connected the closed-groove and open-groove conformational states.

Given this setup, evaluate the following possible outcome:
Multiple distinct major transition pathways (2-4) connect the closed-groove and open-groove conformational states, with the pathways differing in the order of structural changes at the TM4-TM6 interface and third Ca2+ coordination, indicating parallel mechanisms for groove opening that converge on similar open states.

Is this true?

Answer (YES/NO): NO